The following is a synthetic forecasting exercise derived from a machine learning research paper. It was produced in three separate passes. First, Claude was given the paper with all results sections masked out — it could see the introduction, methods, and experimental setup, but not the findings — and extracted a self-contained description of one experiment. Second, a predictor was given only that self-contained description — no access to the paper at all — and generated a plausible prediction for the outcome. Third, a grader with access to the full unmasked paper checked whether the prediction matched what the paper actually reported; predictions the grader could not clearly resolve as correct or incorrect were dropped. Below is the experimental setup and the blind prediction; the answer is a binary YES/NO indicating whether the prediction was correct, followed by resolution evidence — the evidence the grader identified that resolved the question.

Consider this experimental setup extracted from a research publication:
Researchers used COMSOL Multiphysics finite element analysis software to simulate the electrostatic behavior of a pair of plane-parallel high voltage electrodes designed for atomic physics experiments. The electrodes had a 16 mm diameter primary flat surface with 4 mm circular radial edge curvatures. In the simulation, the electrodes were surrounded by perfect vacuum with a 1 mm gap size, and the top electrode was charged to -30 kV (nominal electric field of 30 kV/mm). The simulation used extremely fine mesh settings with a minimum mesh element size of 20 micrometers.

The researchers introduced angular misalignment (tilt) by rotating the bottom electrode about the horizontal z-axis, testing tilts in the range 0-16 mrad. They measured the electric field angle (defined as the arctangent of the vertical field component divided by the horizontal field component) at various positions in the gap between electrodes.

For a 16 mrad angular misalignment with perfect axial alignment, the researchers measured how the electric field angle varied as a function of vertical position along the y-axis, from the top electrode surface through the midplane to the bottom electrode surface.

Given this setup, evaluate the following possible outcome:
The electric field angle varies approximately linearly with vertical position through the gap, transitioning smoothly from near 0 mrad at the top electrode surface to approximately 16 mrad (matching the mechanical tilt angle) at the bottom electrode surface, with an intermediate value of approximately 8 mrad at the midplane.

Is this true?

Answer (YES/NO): YES